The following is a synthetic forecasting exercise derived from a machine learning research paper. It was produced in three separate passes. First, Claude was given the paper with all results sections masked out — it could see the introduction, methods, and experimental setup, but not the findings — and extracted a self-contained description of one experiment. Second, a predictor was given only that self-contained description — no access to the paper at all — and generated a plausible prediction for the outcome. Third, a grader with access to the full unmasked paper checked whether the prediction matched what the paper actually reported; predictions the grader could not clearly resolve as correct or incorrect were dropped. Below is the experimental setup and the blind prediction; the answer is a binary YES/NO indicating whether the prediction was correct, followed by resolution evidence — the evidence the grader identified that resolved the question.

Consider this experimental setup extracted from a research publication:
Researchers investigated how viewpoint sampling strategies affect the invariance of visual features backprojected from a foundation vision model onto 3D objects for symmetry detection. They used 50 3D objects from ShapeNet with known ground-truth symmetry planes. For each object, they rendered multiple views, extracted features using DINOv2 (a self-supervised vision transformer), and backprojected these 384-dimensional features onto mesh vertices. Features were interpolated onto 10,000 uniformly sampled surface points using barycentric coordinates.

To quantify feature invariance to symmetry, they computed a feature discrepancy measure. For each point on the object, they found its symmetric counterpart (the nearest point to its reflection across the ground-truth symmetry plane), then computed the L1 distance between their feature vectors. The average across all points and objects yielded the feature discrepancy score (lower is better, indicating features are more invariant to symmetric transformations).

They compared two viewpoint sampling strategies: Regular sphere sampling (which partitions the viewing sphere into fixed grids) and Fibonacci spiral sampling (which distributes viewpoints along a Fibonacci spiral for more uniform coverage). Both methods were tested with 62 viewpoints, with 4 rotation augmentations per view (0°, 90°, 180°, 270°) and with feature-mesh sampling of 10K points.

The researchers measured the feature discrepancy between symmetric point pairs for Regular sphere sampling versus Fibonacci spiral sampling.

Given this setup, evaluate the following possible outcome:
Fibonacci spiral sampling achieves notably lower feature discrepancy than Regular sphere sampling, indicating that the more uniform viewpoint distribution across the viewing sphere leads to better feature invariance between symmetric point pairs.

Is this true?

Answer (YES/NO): NO